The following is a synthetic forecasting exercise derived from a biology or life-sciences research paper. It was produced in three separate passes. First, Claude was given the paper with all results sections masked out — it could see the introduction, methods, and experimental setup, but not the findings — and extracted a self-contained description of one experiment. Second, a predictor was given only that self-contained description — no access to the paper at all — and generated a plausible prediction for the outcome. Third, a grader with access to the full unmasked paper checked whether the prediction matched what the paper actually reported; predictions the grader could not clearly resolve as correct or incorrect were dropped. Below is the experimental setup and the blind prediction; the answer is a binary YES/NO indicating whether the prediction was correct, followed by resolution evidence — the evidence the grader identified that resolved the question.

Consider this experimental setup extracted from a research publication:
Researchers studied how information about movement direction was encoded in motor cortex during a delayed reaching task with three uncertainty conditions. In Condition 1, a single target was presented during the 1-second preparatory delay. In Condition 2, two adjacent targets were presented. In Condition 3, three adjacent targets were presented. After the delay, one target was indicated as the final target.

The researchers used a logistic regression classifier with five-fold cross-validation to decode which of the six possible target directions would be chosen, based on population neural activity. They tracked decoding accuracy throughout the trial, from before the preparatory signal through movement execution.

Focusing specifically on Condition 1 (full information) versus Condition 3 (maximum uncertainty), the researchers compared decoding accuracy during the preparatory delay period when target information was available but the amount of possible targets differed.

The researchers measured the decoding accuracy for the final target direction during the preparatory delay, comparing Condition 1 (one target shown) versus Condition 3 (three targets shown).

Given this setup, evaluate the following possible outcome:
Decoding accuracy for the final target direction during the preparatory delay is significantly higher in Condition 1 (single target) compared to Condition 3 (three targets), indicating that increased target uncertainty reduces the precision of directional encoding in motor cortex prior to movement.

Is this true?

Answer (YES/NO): NO